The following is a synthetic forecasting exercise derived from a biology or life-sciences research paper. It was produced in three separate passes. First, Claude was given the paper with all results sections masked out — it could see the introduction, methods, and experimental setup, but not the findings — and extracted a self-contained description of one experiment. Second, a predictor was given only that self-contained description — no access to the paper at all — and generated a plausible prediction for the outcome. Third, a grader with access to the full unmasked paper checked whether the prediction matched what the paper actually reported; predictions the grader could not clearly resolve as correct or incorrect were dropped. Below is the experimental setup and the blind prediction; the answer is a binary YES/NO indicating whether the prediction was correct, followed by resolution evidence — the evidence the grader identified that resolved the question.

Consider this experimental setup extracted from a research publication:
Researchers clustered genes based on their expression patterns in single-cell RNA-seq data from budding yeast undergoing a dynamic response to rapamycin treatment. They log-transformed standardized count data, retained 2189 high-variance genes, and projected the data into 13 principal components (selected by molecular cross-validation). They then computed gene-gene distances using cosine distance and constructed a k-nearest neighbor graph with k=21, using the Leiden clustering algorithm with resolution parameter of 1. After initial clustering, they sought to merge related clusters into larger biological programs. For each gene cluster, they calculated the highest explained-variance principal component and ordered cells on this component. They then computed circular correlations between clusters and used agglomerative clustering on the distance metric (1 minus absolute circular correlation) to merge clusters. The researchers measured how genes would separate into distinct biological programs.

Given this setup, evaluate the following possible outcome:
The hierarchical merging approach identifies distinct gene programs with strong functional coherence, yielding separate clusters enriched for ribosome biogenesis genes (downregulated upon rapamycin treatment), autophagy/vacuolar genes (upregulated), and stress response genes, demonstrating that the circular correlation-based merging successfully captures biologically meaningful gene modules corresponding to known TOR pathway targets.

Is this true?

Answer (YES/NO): NO